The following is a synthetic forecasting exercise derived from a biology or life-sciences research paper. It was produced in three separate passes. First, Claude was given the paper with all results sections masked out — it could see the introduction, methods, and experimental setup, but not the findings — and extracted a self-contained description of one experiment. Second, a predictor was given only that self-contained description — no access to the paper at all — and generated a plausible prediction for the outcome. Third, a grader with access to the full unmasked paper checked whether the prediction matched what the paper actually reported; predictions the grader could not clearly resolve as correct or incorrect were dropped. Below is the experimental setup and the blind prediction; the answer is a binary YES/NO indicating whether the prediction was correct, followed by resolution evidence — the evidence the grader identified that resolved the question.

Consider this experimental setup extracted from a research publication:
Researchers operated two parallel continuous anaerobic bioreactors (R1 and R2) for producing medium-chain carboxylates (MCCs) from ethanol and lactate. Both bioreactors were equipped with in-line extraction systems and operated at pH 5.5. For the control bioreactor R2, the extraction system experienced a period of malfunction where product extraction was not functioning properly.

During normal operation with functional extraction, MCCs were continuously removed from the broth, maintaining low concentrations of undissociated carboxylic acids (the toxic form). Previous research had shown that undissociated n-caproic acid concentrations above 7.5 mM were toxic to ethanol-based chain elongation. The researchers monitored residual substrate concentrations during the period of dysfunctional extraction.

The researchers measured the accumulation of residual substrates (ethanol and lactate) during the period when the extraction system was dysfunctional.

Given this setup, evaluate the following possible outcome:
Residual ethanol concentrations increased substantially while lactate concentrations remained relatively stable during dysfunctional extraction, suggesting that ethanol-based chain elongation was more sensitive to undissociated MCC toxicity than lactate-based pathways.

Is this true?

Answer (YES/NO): YES